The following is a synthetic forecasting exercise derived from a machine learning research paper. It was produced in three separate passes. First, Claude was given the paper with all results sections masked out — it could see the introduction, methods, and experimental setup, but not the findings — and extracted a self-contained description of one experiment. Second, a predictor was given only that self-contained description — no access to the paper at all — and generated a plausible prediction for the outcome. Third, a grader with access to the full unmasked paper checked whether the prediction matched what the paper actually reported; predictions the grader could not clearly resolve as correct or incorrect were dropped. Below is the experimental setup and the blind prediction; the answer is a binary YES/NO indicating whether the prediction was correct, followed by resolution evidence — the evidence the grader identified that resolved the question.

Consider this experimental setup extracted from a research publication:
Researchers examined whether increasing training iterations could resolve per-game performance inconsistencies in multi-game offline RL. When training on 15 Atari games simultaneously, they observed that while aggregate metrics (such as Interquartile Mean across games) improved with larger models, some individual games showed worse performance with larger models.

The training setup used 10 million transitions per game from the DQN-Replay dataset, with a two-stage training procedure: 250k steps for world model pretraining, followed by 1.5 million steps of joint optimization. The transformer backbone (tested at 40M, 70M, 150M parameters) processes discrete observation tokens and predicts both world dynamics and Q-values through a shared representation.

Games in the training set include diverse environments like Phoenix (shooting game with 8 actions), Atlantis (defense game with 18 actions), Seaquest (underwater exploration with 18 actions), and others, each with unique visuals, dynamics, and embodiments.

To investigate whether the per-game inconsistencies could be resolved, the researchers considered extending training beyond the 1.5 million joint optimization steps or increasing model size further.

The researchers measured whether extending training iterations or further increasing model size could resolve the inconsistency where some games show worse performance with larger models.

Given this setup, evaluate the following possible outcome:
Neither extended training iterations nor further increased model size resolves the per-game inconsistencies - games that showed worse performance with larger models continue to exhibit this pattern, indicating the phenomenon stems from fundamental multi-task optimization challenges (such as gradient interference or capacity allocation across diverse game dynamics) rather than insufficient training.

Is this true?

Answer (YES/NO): YES